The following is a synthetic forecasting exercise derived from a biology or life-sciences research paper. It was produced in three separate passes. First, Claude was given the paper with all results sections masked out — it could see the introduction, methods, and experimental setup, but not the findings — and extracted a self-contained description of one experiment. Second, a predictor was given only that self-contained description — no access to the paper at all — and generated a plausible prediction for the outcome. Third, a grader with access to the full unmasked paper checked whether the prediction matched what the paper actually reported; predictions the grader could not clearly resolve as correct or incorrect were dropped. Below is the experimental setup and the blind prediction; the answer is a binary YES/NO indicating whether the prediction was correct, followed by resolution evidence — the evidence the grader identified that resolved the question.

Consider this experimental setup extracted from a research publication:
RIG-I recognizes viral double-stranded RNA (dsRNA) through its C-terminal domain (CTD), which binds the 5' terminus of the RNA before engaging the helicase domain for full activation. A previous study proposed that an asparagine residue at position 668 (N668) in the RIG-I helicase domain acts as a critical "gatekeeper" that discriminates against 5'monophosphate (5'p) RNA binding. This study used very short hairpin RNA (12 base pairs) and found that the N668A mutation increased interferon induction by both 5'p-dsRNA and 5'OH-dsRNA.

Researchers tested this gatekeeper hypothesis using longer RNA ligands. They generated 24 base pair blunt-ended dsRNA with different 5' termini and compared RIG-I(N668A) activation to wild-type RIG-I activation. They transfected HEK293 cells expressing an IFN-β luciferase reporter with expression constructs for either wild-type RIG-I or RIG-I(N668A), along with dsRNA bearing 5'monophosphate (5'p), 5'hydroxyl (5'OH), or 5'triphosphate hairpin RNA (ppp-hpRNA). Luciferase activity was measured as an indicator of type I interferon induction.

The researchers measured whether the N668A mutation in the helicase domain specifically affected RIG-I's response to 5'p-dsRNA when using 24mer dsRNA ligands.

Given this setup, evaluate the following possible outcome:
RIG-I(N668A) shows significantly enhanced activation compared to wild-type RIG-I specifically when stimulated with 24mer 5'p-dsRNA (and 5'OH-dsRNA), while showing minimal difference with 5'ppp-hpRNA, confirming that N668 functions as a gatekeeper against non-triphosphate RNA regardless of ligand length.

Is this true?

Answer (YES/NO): NO